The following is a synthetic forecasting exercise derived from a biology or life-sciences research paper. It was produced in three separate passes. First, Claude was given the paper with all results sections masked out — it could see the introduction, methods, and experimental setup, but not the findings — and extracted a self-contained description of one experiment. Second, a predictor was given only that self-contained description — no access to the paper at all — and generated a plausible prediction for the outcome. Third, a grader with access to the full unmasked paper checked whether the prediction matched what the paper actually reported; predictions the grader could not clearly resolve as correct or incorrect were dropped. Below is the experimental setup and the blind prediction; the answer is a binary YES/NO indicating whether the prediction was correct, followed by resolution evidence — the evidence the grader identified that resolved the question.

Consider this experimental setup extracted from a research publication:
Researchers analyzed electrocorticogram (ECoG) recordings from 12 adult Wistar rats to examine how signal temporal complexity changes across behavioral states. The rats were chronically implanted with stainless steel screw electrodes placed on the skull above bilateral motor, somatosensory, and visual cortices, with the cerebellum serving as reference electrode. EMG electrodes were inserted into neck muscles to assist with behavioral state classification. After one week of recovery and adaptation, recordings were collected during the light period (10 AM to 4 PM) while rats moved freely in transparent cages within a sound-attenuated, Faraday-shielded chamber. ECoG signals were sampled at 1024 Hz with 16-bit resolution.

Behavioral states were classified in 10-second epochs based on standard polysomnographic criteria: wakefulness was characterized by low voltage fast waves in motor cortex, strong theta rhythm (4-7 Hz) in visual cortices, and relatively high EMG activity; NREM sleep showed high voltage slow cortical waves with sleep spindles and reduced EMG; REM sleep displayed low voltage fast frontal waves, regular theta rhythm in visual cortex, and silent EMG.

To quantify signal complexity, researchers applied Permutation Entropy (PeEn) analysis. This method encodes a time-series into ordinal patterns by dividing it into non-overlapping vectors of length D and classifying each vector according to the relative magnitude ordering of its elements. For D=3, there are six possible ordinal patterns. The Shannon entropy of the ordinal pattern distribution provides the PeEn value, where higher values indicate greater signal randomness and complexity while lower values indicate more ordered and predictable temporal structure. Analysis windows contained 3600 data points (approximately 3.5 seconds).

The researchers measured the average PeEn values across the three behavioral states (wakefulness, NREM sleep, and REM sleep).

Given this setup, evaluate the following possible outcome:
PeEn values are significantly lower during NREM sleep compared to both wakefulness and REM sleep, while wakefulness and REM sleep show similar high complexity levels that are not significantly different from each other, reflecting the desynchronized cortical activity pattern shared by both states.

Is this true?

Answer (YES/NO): NO